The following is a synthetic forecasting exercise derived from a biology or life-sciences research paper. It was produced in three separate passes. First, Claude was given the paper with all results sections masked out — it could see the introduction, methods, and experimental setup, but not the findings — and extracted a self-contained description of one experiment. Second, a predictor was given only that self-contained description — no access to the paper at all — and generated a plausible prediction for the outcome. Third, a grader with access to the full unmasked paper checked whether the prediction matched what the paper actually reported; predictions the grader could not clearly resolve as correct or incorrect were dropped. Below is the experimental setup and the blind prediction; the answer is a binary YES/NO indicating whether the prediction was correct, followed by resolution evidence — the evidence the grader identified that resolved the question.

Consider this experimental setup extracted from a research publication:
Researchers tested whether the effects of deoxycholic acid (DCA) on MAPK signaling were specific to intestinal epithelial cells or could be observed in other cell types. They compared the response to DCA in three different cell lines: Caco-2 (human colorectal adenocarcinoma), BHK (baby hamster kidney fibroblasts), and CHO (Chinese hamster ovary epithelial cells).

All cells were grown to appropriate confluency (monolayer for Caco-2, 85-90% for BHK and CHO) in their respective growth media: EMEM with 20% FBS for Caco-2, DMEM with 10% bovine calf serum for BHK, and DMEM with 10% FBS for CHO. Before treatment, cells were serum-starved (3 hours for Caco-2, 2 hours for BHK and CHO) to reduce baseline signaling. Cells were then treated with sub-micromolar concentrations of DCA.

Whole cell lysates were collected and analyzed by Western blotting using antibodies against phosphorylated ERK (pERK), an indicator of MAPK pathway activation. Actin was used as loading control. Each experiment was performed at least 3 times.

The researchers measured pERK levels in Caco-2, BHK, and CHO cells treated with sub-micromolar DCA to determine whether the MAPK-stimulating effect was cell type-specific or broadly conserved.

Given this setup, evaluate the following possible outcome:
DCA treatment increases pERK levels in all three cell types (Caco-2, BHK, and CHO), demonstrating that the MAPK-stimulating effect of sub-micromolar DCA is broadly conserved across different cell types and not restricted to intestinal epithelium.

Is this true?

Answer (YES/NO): NO